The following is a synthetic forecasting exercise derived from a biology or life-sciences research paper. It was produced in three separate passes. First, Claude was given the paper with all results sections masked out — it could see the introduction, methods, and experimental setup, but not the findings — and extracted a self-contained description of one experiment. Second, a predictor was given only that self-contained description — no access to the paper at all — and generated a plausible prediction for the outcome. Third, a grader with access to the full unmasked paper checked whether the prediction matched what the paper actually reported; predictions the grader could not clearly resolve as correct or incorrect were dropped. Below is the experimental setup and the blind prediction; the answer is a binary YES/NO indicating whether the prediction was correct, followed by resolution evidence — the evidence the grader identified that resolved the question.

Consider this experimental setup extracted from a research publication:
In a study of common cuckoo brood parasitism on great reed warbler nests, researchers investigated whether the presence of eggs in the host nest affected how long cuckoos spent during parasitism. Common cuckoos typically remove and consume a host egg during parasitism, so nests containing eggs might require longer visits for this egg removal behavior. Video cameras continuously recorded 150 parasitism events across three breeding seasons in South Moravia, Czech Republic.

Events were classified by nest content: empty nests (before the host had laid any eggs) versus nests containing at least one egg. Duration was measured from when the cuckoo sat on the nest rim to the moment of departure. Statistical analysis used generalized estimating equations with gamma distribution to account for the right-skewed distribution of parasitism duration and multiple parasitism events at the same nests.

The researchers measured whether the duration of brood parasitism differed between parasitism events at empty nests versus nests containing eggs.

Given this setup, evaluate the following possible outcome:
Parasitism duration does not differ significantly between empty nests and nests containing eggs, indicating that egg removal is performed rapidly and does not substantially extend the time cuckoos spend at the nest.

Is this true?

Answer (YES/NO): YES